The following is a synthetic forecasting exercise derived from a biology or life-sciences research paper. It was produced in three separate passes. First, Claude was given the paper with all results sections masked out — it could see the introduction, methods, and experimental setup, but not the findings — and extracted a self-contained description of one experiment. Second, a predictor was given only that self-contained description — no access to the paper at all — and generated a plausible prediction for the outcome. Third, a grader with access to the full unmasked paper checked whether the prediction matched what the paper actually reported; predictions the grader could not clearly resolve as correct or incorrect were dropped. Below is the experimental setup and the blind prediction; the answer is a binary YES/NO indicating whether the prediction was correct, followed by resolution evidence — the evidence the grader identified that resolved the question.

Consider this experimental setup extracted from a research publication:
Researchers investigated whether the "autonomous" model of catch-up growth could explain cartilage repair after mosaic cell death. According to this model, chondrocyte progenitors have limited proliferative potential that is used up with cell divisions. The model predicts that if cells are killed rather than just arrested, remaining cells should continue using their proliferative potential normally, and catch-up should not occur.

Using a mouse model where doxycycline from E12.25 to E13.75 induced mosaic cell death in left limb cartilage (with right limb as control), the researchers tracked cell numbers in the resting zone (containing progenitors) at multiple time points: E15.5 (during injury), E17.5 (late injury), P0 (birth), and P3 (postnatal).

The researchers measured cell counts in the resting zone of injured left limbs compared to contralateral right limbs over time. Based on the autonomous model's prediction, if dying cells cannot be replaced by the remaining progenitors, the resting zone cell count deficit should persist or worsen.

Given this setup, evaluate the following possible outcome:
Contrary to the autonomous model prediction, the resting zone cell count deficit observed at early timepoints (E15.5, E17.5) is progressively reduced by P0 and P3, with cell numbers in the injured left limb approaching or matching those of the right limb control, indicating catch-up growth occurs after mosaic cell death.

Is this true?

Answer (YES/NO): YES